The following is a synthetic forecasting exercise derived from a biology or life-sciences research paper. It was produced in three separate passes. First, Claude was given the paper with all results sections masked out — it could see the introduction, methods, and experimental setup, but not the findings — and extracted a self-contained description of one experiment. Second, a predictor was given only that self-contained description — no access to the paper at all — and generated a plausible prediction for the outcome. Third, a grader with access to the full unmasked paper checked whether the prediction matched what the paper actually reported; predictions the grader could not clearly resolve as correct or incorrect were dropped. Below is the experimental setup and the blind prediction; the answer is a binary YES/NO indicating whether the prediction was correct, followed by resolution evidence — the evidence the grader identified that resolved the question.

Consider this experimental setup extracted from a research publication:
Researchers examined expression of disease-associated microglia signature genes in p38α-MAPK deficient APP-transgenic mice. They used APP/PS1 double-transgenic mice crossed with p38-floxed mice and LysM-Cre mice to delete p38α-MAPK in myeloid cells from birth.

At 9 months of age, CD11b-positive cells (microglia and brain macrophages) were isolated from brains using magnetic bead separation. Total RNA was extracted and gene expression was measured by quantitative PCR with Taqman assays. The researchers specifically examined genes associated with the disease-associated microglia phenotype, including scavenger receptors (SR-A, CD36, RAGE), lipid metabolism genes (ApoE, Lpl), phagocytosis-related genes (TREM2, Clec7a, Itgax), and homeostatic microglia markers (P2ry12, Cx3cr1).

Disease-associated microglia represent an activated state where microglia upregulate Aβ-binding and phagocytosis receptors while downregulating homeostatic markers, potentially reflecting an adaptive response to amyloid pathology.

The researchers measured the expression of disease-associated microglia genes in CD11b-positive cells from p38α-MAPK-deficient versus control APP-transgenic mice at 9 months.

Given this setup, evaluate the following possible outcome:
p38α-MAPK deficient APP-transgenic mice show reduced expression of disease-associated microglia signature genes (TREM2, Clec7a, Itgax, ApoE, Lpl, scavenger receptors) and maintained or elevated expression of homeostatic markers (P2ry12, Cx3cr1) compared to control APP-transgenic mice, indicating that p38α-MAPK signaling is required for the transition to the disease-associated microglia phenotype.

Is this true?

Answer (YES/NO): NO